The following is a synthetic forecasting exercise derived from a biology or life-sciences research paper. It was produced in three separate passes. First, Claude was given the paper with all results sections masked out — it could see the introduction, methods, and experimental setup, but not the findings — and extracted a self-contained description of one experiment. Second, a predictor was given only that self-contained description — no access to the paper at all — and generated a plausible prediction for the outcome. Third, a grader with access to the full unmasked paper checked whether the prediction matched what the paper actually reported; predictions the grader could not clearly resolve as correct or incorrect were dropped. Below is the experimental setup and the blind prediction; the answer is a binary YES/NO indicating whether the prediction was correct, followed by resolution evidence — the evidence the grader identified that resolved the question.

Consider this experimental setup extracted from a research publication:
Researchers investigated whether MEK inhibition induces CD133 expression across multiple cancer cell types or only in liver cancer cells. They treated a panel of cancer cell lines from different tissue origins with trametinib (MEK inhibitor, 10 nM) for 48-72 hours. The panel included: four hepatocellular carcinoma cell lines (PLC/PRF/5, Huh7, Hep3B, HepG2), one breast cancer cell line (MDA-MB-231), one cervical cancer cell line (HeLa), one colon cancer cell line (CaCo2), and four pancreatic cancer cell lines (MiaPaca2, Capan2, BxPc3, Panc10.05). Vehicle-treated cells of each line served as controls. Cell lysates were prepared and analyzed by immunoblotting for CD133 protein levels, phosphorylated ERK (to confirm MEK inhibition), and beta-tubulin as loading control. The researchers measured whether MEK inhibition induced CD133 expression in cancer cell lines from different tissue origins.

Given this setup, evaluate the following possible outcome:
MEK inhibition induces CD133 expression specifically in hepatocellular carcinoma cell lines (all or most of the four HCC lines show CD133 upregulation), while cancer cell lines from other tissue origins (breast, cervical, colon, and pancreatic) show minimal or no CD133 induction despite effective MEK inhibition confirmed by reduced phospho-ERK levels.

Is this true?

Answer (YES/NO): NO